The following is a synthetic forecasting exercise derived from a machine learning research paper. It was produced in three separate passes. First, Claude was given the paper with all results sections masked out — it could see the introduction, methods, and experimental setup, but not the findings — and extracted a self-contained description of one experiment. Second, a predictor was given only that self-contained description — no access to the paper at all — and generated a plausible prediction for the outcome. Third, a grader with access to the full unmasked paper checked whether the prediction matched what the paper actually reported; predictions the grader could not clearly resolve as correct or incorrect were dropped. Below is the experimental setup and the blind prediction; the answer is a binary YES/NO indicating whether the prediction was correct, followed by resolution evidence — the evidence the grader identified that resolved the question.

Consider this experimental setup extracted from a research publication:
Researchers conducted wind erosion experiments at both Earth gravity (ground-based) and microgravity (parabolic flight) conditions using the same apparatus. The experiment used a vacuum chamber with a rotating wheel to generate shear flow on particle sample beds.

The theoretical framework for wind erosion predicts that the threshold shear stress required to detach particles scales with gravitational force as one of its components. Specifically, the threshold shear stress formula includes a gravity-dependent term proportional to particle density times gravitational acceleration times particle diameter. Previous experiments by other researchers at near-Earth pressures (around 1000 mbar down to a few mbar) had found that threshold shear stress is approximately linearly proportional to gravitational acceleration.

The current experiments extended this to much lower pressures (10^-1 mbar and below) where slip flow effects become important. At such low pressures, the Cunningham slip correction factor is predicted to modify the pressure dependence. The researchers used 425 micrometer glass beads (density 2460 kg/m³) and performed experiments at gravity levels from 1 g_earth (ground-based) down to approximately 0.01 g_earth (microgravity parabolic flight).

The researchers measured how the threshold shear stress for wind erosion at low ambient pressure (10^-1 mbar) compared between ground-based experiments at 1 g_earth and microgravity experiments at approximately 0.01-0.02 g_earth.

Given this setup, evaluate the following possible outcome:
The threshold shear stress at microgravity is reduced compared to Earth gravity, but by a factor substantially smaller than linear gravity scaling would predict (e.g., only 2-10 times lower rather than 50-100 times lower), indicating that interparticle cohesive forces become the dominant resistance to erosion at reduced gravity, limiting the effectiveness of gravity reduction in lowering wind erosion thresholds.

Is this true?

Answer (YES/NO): YES